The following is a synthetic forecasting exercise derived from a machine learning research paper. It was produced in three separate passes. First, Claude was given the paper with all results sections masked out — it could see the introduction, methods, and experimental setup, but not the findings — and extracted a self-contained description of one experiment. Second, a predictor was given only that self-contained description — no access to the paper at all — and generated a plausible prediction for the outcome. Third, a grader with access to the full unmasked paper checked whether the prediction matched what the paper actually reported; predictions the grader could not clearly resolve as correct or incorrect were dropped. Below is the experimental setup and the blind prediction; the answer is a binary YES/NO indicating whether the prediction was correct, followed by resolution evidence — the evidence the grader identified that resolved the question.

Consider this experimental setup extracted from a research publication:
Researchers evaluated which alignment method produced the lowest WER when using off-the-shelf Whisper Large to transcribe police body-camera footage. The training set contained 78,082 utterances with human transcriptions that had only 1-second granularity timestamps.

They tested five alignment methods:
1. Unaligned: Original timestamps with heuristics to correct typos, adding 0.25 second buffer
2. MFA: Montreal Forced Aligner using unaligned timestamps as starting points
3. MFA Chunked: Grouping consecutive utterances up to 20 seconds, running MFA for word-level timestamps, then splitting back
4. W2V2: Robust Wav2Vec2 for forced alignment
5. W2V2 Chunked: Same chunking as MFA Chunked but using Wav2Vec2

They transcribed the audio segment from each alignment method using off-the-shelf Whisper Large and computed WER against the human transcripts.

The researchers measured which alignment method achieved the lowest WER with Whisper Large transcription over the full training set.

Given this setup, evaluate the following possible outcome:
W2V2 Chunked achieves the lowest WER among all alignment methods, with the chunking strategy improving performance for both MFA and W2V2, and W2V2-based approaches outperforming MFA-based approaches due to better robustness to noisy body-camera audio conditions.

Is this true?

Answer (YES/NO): NO